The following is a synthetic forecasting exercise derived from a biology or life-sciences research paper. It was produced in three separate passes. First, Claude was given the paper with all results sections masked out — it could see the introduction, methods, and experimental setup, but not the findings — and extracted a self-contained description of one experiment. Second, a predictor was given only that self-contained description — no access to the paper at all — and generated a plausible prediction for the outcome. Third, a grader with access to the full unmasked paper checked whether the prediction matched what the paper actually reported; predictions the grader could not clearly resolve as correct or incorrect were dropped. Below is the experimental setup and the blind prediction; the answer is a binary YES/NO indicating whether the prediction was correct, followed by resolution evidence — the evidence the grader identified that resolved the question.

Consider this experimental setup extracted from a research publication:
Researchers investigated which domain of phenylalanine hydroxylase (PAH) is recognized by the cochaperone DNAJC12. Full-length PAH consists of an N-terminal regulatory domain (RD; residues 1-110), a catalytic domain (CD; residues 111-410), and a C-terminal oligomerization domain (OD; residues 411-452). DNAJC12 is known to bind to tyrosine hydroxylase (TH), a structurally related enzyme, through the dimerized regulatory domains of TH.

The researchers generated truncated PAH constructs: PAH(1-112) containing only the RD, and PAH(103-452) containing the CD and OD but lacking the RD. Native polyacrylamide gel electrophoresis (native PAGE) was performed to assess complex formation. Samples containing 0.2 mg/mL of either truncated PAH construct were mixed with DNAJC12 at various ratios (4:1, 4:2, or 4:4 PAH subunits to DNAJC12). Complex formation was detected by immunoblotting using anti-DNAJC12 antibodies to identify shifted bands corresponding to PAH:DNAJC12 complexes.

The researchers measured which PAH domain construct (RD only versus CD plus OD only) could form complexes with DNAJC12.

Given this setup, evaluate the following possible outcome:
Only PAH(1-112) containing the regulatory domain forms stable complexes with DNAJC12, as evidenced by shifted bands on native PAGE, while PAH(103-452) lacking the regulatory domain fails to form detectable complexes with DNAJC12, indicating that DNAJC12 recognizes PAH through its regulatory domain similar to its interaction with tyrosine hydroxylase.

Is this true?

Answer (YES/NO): YES